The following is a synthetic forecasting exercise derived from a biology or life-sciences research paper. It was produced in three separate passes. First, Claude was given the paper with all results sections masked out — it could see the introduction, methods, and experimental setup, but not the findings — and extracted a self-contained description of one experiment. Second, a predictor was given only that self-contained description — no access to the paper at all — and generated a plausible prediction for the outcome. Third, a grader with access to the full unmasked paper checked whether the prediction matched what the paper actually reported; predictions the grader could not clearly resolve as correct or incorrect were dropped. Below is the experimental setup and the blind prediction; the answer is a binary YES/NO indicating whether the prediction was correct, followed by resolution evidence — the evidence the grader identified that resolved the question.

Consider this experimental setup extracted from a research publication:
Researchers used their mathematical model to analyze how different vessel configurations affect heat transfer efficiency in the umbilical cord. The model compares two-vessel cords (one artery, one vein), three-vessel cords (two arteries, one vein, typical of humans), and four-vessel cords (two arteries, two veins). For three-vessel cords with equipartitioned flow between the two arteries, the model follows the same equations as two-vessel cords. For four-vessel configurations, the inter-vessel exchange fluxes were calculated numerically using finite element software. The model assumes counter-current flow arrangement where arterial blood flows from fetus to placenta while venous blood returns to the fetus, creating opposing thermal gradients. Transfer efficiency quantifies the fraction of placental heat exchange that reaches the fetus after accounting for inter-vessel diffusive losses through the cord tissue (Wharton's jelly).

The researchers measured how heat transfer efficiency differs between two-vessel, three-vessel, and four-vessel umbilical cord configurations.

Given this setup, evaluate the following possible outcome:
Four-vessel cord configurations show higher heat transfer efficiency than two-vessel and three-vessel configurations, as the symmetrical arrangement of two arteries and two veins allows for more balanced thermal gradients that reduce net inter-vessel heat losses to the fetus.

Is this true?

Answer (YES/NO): NO